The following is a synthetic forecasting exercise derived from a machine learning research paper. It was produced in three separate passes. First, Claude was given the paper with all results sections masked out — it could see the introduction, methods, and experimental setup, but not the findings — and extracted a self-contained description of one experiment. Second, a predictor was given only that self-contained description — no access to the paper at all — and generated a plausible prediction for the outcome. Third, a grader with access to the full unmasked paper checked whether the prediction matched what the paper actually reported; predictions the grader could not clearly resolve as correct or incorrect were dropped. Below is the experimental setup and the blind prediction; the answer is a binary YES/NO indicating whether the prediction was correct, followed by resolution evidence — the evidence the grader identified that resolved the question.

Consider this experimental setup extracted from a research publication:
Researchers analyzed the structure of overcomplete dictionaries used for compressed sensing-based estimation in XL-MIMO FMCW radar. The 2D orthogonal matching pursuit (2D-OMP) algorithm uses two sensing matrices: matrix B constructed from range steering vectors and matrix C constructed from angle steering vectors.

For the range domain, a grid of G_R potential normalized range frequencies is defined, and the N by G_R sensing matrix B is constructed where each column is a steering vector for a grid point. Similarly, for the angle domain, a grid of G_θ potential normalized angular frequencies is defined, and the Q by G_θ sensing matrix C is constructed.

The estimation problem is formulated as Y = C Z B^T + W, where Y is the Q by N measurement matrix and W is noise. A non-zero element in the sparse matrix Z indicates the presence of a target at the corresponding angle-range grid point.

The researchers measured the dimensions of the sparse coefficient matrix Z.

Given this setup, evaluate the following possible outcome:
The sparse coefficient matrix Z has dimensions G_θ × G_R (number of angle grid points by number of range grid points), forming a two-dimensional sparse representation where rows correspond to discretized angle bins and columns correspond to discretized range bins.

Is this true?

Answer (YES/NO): YES